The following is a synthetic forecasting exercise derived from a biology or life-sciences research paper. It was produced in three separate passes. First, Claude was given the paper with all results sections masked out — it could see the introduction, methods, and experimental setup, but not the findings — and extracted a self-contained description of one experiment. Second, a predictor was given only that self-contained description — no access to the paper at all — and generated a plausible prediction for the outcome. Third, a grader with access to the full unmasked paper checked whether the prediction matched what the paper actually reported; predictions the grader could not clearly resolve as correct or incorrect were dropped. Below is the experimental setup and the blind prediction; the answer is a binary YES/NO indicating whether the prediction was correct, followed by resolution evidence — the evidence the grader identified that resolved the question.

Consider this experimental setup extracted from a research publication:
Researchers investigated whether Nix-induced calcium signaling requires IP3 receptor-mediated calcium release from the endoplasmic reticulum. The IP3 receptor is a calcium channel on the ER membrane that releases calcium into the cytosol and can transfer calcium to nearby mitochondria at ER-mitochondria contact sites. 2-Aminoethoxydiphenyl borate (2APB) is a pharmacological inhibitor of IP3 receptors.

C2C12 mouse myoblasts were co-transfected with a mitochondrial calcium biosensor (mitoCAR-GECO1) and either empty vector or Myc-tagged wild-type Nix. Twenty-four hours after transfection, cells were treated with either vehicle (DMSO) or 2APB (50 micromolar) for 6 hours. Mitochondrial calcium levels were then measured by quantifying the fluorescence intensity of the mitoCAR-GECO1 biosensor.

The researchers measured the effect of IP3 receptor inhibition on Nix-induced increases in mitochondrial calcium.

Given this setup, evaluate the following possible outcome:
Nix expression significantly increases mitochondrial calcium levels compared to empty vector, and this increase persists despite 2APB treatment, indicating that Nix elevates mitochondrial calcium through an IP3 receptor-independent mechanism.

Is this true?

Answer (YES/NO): NO